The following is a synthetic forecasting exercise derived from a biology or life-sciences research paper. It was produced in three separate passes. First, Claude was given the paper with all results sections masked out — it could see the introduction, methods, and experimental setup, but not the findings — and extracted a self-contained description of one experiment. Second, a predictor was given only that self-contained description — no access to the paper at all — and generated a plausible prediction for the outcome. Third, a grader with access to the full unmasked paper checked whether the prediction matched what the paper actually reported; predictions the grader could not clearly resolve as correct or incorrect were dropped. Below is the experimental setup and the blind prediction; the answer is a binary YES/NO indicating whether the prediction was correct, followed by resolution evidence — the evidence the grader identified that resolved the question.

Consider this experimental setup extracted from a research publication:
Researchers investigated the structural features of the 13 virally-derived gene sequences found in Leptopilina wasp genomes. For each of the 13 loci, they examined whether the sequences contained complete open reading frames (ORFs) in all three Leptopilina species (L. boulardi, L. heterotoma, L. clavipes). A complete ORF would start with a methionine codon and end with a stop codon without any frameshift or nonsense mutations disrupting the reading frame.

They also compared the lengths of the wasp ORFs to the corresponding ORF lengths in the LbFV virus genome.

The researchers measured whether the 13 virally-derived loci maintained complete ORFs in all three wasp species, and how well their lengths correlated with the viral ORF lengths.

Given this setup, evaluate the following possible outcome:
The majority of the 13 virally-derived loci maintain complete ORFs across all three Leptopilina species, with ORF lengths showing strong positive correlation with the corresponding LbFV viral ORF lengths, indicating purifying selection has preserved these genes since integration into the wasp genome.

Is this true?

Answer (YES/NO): YES